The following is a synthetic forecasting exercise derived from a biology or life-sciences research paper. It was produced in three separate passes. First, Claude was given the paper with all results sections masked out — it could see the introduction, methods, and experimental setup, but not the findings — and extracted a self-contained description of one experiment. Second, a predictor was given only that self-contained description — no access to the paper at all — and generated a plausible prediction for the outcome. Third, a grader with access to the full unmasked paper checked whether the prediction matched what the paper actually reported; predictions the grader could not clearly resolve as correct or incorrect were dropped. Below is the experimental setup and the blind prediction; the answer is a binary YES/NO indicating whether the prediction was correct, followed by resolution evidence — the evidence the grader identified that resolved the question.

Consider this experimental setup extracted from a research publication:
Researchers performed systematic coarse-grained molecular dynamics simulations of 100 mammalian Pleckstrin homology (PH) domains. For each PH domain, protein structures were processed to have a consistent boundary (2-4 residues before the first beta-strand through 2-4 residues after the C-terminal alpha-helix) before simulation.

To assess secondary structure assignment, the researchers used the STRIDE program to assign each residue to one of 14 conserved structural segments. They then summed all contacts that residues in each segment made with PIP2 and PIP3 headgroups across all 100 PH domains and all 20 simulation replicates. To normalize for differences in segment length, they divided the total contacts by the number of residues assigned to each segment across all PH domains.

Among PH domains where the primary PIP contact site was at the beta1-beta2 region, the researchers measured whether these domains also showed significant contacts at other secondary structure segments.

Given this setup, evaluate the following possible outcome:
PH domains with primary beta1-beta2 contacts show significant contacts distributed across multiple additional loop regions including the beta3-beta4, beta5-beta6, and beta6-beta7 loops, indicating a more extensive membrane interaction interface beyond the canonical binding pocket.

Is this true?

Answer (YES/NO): NO